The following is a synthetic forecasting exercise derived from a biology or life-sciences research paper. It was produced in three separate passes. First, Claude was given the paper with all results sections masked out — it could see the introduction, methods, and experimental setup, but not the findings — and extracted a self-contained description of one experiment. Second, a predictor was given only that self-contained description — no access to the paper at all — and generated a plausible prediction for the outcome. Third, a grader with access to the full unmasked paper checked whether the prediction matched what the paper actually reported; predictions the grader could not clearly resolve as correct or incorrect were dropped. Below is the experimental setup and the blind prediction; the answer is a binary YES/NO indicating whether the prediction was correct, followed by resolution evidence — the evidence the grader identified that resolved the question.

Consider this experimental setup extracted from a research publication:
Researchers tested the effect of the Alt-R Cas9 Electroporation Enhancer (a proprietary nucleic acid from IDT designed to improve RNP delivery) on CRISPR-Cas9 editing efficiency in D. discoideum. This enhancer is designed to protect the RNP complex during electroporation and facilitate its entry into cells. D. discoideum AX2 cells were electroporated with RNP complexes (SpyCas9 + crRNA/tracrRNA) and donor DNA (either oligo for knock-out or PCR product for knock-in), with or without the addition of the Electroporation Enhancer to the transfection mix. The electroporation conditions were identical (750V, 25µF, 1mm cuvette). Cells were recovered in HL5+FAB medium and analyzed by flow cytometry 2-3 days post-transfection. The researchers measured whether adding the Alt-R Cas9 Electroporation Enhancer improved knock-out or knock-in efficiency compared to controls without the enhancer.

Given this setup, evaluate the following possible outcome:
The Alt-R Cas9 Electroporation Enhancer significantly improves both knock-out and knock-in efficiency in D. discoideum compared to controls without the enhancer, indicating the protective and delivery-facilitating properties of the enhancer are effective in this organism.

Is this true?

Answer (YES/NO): NO